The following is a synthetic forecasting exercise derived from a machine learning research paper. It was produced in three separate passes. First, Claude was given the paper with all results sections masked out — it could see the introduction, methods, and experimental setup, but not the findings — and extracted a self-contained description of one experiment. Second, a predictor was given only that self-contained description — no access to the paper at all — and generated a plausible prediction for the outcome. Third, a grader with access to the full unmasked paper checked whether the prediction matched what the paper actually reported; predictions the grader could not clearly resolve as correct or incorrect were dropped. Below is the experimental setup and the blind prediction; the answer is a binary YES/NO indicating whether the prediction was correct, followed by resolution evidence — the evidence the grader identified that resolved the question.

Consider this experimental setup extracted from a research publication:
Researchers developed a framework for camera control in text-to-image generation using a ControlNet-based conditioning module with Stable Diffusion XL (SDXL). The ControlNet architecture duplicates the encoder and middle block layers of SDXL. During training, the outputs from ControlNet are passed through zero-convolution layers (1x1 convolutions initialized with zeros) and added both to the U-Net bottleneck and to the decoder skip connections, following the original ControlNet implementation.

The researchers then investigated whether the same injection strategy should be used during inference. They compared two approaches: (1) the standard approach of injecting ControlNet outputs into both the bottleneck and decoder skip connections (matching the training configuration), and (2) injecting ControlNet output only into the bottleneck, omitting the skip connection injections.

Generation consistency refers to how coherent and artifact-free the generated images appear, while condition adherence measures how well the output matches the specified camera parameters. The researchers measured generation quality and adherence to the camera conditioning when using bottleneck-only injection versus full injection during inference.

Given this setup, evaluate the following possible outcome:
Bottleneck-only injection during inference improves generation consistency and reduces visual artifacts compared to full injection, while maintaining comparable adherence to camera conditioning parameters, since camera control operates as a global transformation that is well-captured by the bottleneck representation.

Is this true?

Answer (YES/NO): YES